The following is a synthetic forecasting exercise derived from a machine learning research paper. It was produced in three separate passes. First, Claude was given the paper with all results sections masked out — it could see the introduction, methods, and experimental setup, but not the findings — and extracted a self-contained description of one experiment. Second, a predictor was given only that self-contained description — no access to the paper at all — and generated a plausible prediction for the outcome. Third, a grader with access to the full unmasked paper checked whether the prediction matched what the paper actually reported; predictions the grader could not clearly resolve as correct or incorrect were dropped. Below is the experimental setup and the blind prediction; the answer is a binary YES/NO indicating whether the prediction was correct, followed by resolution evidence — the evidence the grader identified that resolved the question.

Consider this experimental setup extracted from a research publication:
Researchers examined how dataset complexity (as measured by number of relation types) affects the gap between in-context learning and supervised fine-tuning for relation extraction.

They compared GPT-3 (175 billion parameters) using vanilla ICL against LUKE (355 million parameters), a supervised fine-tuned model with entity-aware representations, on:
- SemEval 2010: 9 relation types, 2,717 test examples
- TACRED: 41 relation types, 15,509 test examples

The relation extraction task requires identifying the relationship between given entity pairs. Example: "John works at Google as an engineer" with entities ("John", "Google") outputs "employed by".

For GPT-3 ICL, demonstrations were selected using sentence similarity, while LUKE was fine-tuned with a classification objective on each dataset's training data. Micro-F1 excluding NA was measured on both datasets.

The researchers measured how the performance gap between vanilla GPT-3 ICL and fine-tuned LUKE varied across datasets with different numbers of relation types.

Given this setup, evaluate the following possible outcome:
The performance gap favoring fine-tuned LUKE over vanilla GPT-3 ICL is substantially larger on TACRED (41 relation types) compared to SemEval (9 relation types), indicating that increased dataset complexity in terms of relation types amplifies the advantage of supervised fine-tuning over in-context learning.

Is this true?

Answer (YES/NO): YES